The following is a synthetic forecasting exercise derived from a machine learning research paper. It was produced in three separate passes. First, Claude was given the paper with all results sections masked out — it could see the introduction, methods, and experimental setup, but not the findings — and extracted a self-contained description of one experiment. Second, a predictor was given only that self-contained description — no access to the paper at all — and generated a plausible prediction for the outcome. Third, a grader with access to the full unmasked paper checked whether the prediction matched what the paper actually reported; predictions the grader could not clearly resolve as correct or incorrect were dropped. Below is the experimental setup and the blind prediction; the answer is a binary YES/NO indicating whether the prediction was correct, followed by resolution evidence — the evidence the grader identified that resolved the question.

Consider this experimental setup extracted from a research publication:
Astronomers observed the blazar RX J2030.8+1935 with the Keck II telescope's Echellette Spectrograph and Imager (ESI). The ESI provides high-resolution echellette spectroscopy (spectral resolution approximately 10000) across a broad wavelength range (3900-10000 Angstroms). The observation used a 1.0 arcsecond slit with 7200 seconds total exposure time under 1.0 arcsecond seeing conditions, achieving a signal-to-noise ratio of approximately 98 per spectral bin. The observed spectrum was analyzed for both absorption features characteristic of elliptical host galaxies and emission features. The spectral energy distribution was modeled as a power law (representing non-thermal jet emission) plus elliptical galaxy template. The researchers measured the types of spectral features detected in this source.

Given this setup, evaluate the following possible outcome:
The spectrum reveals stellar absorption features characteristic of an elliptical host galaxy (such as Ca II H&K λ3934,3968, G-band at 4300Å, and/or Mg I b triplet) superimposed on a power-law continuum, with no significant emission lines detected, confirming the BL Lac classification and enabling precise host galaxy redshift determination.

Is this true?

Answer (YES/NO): NO